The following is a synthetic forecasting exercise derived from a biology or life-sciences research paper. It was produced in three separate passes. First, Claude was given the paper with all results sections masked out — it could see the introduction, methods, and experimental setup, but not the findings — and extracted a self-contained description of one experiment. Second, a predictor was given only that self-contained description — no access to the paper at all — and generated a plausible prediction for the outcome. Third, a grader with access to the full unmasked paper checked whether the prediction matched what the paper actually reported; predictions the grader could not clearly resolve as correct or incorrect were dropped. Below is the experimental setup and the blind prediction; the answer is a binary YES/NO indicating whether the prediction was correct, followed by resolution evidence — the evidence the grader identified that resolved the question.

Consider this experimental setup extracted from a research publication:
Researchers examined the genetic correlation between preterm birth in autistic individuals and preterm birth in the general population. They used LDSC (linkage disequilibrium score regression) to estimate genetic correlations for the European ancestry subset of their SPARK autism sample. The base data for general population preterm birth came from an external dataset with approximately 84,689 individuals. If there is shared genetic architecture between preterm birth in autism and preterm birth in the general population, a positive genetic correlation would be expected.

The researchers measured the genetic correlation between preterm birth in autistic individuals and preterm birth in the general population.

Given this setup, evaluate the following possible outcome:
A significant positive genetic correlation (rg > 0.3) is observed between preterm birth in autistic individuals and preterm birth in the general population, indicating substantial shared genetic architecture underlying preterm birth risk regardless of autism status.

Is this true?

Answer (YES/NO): NO